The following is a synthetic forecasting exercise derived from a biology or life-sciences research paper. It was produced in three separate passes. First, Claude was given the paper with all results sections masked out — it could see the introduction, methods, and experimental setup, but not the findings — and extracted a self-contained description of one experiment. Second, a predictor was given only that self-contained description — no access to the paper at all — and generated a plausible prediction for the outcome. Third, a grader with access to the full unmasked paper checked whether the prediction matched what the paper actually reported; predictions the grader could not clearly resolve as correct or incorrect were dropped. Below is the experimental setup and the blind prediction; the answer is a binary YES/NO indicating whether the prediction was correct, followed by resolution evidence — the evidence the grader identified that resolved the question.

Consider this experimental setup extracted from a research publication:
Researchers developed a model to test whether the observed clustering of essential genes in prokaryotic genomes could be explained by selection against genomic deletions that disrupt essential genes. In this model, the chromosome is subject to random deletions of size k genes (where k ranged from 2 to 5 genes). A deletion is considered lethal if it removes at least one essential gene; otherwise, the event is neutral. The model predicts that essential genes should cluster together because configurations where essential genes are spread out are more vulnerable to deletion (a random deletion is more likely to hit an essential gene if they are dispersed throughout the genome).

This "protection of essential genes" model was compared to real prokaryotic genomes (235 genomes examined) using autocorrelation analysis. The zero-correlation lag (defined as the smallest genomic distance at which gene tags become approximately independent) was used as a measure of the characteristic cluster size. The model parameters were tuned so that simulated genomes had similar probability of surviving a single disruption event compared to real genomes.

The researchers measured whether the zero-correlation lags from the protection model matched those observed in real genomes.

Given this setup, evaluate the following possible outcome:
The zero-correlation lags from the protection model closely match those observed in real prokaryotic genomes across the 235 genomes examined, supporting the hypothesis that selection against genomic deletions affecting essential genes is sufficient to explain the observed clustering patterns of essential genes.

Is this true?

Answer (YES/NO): NO